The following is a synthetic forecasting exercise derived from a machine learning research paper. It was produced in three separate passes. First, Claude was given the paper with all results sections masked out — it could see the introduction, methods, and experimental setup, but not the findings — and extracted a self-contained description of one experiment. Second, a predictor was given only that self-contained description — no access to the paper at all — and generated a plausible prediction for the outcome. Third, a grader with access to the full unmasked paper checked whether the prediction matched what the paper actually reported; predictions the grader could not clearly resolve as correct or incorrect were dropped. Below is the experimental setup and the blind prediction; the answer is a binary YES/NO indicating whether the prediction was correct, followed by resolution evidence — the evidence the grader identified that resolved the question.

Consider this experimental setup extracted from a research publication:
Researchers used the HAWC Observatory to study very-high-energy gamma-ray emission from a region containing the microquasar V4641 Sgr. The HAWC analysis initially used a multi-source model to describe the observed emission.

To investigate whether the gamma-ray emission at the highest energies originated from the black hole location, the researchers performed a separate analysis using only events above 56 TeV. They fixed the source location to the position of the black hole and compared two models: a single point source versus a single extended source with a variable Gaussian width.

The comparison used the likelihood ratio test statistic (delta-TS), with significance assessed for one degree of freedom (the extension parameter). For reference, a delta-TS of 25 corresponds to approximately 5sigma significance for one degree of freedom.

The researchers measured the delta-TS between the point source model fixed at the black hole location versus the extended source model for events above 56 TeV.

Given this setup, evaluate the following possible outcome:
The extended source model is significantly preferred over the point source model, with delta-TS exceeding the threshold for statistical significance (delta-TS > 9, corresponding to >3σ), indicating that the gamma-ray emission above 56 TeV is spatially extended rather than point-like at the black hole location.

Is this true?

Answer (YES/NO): YES